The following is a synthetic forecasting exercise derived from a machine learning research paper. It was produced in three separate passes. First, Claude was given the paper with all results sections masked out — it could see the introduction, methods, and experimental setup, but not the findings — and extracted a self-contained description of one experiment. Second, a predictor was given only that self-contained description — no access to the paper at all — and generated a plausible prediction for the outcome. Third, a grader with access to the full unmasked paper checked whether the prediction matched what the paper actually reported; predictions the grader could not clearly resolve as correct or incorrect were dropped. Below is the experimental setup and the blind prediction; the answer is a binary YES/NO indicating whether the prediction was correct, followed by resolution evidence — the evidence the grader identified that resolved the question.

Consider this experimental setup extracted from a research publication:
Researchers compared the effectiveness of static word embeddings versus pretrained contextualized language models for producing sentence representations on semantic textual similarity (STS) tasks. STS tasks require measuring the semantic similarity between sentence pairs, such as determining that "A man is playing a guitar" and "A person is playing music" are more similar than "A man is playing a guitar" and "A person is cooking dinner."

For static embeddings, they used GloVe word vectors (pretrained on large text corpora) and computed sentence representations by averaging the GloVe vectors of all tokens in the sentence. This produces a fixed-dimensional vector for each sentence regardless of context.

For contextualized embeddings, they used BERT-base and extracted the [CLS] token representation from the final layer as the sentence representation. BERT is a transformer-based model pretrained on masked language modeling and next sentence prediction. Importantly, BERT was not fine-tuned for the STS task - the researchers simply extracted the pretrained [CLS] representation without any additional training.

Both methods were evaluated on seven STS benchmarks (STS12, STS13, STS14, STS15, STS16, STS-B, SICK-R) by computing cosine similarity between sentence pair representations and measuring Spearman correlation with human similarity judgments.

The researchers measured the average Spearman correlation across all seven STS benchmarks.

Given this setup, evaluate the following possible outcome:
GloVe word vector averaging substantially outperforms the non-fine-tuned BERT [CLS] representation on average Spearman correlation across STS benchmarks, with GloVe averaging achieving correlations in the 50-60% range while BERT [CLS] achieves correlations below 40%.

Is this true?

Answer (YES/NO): NO